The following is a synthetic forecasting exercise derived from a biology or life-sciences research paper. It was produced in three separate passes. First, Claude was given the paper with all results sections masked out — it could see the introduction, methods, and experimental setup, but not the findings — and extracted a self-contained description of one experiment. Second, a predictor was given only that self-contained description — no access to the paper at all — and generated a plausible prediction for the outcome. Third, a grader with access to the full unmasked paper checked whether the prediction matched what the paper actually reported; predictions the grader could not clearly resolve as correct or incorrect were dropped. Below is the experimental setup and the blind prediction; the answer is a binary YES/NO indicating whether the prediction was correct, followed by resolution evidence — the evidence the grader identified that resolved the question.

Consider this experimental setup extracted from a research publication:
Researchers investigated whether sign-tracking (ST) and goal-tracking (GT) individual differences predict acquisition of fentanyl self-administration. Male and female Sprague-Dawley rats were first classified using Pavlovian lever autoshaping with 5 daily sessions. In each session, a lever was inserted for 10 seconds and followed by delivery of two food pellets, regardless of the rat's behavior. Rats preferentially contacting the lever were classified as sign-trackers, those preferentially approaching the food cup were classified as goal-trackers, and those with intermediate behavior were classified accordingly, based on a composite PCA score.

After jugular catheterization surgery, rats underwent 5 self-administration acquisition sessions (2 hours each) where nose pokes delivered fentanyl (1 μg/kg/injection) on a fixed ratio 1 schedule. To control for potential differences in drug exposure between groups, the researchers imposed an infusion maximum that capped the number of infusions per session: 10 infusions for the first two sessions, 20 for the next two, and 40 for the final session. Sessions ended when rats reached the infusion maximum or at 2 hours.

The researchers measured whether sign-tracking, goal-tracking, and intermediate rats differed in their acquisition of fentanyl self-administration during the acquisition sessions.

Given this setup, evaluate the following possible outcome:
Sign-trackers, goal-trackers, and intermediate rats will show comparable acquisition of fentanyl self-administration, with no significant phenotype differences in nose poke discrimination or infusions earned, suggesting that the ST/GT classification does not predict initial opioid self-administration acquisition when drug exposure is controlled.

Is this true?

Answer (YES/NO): YES